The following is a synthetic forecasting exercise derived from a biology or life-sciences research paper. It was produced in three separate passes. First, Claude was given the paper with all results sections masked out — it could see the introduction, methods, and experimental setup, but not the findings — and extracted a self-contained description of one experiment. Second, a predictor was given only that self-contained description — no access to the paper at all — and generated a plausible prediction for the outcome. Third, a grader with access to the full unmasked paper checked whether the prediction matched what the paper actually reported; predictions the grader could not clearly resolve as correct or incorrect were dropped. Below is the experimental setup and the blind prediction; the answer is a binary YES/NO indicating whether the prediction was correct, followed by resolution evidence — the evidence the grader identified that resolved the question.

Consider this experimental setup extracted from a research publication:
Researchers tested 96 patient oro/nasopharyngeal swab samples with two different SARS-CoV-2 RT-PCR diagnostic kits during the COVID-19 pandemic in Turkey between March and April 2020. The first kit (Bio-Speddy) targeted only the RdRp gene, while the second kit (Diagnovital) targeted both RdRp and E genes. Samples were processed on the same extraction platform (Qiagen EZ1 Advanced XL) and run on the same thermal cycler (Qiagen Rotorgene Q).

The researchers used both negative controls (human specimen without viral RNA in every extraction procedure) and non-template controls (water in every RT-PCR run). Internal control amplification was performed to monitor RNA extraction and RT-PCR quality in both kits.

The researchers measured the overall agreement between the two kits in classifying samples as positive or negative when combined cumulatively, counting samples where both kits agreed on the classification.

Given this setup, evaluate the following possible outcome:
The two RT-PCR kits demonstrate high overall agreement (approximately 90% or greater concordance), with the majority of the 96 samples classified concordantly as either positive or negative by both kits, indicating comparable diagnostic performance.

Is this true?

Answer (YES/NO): YES